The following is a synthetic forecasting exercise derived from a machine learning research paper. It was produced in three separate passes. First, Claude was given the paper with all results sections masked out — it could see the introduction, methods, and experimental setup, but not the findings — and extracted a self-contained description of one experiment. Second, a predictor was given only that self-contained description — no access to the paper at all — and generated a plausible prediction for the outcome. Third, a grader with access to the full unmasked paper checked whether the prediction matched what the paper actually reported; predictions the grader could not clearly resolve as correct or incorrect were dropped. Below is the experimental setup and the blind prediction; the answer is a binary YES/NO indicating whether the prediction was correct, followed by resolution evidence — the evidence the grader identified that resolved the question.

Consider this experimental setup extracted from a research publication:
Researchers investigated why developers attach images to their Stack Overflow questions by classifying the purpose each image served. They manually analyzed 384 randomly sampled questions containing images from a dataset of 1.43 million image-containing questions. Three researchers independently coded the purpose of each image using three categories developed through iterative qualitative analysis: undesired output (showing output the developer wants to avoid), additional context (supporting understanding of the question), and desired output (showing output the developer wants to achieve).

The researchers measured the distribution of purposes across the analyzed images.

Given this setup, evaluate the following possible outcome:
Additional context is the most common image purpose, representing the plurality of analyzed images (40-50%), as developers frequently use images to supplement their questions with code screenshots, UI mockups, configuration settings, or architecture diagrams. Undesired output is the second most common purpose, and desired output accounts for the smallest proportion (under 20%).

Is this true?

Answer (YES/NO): NO